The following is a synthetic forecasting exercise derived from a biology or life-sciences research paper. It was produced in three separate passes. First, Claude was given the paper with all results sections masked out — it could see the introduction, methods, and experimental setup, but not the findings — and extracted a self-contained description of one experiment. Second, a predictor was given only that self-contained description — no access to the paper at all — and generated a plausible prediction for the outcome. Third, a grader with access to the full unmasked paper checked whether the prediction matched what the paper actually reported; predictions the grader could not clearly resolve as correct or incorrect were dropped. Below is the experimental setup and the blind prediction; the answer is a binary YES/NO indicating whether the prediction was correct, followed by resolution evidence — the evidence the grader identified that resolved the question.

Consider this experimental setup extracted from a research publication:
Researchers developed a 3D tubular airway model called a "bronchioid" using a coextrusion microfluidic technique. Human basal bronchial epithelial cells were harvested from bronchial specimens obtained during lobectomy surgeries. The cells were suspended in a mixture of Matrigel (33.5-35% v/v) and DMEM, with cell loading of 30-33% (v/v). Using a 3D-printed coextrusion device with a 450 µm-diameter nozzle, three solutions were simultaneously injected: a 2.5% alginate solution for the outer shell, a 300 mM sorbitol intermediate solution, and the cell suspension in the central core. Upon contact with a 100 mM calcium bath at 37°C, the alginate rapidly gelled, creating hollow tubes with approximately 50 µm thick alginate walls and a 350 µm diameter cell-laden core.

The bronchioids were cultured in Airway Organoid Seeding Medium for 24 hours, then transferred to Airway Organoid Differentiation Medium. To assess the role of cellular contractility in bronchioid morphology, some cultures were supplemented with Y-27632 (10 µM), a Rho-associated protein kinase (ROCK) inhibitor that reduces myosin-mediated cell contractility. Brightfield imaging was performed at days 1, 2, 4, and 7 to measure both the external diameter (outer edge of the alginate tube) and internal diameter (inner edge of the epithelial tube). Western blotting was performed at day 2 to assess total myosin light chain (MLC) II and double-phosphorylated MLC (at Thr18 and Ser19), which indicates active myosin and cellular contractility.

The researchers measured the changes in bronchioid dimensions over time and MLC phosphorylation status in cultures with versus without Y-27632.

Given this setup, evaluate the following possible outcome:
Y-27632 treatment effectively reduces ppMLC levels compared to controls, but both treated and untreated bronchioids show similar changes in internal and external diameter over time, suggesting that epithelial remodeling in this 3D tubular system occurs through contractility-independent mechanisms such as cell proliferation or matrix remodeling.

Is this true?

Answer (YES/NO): NO